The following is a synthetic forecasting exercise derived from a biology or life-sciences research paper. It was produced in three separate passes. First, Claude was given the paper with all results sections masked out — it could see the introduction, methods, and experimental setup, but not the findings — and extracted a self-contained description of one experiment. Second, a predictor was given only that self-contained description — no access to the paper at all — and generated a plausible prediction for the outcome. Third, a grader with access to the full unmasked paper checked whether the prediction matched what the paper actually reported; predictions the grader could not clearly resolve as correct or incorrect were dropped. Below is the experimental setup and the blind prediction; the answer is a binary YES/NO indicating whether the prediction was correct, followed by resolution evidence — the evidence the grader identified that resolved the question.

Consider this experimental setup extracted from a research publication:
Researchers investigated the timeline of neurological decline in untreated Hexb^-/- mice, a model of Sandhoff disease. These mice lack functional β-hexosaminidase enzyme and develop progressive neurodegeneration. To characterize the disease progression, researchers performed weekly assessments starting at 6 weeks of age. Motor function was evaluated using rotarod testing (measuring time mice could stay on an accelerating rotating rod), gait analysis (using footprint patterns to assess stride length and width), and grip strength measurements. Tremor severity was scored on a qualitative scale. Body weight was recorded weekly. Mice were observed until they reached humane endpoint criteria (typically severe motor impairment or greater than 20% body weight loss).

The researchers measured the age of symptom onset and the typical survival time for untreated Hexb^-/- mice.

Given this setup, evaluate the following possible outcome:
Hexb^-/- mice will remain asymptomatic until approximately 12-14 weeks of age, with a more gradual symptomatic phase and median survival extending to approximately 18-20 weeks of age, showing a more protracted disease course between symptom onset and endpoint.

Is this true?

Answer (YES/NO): YES